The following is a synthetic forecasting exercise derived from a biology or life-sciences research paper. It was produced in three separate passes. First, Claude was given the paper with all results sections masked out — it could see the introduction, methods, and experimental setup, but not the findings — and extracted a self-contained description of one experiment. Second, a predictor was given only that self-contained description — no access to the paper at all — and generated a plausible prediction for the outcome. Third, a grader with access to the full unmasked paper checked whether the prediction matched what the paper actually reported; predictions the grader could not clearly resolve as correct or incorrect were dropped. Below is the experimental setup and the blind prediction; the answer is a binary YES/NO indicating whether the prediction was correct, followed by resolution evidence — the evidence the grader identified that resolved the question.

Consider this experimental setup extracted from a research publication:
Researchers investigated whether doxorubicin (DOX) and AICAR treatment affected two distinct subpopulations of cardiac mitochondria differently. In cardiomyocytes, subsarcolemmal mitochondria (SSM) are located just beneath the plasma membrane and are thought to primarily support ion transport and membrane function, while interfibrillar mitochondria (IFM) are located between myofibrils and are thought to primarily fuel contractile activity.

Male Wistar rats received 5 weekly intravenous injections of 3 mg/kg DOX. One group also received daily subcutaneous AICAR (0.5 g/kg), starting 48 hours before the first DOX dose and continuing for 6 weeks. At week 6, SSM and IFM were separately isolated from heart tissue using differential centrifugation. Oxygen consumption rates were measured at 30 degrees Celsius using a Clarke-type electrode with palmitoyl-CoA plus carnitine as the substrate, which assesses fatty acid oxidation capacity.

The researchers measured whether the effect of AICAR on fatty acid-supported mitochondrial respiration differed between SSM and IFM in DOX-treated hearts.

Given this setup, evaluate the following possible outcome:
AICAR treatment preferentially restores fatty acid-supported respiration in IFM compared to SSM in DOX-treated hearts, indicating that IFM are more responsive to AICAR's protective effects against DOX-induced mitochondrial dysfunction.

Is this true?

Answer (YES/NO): YES